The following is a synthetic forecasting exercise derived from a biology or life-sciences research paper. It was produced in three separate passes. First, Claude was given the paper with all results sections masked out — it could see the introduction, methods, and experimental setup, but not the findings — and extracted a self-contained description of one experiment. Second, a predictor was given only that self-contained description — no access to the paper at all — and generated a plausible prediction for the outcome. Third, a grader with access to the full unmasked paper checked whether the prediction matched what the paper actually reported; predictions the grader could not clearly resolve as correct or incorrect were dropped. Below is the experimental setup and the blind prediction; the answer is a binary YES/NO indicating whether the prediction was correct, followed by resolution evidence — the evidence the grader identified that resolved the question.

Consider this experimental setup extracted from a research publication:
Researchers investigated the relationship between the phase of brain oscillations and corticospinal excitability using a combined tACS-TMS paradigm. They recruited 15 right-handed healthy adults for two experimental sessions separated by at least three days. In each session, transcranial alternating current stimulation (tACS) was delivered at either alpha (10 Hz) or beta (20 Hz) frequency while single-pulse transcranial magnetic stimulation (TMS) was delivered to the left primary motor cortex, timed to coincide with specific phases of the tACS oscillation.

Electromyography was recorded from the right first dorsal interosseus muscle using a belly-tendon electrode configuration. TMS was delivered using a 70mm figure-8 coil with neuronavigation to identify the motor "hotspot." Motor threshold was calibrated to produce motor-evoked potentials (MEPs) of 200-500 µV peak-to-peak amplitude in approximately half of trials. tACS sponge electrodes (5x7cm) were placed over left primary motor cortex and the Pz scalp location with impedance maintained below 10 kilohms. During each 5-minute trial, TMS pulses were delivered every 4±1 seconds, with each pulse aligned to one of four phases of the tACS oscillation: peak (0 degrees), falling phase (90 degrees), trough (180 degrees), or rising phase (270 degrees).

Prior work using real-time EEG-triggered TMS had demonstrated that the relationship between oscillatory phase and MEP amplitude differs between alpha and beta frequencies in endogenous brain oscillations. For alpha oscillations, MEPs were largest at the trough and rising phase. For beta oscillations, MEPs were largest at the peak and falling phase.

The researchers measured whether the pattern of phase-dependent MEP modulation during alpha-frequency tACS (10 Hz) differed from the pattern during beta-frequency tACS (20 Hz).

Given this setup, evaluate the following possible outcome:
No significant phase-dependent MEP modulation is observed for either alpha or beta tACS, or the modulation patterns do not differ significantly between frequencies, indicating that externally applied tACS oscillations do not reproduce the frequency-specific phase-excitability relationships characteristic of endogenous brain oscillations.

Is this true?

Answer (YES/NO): NO